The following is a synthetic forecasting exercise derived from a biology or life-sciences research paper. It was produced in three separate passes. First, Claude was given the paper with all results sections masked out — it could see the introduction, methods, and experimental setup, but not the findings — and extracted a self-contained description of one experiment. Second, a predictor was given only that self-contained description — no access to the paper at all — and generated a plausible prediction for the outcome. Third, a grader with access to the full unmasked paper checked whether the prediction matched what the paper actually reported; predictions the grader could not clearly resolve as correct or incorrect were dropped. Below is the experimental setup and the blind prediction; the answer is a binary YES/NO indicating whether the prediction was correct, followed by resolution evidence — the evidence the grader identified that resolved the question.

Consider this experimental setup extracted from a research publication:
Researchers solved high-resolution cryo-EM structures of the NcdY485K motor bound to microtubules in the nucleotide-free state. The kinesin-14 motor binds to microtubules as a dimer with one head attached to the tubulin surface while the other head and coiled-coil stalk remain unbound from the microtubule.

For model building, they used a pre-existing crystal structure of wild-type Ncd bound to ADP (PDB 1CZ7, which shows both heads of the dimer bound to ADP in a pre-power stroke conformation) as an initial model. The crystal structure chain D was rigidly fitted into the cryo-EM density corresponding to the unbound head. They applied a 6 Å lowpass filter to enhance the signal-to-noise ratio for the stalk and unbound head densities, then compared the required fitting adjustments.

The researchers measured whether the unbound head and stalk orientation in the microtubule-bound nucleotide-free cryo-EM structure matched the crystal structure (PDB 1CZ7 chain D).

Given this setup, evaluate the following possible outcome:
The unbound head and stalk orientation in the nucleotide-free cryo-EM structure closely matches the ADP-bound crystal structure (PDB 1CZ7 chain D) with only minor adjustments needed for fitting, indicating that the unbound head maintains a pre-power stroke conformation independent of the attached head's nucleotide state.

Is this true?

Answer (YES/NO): YES